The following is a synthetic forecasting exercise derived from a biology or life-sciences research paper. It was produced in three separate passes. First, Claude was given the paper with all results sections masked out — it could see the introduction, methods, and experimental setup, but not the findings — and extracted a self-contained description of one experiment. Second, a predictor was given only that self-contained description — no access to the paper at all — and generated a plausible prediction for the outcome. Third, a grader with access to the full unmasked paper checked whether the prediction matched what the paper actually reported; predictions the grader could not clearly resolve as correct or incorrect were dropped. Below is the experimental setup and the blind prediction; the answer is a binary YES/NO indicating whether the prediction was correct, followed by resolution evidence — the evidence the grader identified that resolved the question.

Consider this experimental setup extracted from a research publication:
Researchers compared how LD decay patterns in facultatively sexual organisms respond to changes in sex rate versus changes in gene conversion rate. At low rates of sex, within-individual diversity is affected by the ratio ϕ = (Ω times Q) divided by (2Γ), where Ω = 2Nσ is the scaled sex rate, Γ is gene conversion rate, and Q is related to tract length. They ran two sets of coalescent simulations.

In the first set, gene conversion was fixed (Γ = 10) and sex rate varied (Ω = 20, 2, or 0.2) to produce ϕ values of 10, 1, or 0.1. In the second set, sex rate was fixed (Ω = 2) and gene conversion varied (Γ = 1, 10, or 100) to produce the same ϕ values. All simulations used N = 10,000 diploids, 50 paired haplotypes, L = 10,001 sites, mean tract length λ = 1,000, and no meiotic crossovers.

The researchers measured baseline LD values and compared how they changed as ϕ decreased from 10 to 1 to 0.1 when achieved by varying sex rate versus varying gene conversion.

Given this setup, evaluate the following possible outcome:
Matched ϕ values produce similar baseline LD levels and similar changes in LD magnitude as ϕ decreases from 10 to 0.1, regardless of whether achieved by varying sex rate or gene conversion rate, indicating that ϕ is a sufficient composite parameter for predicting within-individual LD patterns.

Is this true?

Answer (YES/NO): NO